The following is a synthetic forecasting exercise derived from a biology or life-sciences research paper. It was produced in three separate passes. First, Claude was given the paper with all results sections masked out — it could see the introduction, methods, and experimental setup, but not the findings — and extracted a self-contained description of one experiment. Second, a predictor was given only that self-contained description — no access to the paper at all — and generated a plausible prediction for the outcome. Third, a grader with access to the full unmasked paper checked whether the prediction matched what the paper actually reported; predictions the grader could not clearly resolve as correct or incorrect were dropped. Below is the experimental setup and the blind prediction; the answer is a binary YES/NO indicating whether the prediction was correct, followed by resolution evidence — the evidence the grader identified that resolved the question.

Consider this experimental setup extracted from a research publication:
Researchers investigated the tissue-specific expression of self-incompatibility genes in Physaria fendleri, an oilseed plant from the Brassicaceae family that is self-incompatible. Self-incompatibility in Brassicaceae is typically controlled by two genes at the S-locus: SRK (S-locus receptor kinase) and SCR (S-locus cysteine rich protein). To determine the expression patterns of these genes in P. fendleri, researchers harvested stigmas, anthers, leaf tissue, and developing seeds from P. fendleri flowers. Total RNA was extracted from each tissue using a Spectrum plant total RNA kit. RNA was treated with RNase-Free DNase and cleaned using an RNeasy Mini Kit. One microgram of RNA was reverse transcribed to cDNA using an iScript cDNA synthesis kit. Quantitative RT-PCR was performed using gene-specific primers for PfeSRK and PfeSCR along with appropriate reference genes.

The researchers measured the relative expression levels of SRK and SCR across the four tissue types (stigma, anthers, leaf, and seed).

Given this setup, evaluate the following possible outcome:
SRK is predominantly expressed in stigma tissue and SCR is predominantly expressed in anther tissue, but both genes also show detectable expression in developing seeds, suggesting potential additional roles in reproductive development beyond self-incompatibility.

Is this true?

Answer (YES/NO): NO